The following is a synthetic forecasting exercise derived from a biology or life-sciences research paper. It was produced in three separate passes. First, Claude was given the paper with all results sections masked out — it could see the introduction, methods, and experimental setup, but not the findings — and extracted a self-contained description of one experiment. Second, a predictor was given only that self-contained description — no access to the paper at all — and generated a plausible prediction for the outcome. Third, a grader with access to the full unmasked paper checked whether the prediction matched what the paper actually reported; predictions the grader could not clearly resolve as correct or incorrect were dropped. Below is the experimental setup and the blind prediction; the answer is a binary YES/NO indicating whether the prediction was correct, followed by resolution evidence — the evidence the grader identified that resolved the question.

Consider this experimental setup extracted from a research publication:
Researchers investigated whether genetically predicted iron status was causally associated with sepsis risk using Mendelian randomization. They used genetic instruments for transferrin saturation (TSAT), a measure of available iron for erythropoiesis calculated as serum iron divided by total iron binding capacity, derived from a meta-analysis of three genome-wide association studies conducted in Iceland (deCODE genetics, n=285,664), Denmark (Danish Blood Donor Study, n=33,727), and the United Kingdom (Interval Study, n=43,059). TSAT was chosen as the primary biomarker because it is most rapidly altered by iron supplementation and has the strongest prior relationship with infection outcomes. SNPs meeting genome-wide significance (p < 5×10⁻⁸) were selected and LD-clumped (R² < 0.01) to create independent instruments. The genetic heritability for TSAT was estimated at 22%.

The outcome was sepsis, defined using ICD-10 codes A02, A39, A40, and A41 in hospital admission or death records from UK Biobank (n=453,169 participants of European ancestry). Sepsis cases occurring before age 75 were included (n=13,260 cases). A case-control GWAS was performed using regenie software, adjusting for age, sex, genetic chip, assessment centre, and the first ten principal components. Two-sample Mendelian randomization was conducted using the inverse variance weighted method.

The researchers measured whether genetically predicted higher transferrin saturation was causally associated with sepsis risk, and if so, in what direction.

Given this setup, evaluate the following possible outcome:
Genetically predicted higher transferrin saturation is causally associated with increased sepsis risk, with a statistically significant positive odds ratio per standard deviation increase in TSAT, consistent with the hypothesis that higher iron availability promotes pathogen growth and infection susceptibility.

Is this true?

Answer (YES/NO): YES